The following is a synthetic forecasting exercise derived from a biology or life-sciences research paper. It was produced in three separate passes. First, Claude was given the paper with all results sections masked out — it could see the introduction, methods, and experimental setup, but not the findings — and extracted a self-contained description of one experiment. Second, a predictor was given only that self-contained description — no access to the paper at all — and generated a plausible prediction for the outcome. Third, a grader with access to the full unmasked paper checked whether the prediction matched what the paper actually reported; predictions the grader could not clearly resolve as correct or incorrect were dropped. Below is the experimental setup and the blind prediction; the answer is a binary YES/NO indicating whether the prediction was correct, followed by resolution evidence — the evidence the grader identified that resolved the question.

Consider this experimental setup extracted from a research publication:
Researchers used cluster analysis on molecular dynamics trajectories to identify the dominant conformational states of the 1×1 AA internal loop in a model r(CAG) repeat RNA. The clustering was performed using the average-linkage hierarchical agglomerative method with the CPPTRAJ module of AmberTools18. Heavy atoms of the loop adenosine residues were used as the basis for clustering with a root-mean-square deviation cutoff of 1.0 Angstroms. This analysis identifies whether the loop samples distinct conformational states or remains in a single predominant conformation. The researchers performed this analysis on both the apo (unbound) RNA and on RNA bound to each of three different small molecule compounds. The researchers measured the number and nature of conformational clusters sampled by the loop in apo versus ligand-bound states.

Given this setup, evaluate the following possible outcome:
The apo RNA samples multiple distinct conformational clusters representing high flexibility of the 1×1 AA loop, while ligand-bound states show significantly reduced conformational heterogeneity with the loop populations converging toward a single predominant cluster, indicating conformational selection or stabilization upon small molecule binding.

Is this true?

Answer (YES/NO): NO